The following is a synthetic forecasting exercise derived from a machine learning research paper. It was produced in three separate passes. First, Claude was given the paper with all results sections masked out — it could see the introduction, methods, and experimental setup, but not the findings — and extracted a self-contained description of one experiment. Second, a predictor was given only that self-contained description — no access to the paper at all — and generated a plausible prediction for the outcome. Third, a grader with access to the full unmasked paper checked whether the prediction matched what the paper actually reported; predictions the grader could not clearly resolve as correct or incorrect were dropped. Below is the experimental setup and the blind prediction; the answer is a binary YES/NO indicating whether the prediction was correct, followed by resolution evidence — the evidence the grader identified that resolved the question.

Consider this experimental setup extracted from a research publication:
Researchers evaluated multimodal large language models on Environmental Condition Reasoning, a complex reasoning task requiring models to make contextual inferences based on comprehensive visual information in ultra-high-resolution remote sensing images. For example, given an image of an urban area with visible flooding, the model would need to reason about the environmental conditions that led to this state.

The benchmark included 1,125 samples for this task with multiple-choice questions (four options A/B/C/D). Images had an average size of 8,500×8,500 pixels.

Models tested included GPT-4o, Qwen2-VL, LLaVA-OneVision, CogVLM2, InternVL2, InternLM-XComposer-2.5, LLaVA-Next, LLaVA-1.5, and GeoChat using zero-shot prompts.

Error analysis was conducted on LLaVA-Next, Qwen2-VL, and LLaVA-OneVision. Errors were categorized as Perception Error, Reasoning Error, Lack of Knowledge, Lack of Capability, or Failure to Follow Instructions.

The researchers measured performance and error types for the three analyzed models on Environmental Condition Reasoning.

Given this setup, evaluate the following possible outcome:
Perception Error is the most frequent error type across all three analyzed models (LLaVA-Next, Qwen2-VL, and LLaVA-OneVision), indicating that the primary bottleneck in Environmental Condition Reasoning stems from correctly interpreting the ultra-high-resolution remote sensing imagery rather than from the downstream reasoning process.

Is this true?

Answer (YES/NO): NO